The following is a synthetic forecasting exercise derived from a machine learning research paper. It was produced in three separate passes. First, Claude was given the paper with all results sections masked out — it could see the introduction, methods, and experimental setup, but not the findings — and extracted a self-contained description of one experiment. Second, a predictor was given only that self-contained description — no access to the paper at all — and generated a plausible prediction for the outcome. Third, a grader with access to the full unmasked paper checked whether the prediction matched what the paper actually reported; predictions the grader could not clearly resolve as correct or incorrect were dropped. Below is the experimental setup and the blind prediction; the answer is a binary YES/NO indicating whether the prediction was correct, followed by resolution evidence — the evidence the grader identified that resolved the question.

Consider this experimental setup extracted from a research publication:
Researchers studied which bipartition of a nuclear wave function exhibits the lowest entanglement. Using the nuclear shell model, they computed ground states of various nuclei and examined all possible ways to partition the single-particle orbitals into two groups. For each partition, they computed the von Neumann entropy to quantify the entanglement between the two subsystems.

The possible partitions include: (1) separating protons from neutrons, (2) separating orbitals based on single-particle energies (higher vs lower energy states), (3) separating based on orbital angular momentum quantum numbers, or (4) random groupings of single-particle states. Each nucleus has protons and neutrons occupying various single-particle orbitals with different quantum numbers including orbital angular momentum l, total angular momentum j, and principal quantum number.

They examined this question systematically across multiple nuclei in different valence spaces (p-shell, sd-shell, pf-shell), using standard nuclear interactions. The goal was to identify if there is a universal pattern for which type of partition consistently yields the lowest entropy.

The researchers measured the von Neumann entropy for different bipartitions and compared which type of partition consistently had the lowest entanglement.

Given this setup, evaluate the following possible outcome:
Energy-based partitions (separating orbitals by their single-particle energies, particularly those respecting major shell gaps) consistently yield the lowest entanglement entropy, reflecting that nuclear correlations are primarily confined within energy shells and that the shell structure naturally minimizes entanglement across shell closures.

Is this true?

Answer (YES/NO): NO